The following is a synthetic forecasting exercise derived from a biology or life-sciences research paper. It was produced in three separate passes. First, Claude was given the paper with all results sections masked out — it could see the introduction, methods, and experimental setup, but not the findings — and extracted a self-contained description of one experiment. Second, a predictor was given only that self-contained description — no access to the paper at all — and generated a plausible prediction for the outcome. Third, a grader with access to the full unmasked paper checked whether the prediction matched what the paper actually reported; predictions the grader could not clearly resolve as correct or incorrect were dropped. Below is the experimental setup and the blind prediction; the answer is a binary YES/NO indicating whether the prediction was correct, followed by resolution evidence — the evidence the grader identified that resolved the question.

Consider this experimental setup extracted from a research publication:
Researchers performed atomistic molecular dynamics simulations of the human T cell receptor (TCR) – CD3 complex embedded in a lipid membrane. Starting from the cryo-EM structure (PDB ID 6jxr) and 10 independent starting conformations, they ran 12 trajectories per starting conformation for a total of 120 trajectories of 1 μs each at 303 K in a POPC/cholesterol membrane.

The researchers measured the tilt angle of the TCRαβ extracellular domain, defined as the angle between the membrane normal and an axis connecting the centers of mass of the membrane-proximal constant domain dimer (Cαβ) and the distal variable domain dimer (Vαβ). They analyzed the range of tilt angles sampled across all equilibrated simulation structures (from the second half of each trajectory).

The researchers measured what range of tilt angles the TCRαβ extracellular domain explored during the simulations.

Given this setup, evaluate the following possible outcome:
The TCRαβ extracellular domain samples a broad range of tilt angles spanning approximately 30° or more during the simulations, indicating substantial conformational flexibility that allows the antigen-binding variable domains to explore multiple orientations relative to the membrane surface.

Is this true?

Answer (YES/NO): YES